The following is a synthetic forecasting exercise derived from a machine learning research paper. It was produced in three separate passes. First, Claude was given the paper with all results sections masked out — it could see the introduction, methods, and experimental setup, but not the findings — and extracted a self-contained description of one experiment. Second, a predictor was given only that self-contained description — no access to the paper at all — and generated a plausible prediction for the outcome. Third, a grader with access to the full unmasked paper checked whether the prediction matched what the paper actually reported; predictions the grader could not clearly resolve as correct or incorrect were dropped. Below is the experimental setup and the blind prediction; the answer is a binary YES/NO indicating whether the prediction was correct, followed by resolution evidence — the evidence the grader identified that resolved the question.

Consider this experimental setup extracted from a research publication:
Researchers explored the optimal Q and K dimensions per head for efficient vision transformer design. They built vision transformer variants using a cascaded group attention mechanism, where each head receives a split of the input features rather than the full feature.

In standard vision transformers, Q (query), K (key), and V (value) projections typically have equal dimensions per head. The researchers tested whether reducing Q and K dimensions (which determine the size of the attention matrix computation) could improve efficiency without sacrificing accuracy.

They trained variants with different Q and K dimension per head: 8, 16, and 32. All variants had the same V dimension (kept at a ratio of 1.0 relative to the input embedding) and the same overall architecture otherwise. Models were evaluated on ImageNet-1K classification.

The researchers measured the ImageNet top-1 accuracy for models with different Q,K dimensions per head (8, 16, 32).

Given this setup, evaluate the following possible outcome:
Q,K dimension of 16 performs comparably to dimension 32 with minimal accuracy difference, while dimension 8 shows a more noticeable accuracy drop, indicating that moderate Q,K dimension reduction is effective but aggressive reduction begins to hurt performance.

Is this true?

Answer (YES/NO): NO